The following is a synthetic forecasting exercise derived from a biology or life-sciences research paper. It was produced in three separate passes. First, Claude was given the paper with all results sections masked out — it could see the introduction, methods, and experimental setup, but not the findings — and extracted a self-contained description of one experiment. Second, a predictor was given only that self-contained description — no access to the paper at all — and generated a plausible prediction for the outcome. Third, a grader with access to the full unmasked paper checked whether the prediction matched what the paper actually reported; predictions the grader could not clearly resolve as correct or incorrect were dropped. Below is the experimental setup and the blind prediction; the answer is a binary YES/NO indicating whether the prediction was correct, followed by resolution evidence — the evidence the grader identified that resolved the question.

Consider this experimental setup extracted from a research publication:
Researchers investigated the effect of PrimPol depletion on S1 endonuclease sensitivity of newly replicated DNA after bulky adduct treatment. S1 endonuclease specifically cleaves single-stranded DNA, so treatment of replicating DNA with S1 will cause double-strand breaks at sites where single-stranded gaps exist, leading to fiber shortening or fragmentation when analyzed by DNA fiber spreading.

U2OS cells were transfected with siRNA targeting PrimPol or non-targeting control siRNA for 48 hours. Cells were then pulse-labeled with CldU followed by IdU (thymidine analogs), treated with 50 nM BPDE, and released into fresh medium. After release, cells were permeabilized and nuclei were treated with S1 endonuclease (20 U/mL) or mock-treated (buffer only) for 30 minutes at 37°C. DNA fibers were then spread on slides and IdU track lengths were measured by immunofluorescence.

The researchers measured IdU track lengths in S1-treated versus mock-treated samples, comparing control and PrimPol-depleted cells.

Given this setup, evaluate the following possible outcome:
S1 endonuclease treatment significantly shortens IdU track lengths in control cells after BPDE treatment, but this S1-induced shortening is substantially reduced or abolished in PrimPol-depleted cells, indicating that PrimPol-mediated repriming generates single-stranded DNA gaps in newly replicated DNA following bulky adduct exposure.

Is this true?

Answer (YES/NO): YES